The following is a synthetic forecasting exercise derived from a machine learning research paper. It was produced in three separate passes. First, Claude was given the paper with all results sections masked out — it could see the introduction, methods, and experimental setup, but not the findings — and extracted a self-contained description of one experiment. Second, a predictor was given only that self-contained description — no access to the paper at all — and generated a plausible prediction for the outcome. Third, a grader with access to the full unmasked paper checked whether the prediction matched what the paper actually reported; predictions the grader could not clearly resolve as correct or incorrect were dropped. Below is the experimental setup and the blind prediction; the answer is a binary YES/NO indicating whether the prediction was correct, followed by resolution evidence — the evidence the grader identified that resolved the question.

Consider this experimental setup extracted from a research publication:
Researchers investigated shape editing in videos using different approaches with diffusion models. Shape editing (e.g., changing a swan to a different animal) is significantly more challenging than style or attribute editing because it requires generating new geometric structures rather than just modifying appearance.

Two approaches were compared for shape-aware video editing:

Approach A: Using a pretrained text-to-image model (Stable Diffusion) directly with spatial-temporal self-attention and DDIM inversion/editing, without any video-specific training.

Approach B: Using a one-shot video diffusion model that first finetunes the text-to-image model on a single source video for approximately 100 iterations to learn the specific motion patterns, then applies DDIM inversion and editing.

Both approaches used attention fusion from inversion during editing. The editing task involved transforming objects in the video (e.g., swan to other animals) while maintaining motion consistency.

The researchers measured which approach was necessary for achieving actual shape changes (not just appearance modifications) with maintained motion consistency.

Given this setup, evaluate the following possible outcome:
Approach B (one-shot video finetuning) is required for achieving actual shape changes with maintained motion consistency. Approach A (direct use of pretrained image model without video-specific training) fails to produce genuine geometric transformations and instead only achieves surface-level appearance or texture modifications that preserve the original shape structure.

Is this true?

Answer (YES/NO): YES